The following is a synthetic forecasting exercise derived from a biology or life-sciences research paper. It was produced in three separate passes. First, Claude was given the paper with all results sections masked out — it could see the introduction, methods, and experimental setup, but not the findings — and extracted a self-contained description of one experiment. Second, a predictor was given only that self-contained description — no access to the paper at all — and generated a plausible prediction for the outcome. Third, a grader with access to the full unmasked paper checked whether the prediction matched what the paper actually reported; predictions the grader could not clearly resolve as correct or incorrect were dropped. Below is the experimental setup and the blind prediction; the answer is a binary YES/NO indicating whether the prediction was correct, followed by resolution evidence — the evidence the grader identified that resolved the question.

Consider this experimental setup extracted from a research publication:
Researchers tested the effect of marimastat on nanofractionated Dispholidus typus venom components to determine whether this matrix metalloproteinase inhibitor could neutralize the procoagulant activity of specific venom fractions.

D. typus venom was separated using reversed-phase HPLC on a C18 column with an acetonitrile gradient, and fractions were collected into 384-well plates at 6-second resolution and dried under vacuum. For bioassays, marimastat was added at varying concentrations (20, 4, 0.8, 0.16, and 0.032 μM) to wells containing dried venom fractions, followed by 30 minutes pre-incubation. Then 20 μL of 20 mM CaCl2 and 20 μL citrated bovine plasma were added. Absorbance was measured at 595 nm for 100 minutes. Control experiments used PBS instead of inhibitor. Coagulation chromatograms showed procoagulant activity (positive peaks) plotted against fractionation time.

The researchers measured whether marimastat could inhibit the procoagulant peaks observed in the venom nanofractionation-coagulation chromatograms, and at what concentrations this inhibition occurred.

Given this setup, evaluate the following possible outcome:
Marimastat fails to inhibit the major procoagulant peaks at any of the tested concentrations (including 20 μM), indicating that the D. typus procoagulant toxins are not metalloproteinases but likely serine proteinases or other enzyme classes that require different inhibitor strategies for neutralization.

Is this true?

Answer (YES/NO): NO